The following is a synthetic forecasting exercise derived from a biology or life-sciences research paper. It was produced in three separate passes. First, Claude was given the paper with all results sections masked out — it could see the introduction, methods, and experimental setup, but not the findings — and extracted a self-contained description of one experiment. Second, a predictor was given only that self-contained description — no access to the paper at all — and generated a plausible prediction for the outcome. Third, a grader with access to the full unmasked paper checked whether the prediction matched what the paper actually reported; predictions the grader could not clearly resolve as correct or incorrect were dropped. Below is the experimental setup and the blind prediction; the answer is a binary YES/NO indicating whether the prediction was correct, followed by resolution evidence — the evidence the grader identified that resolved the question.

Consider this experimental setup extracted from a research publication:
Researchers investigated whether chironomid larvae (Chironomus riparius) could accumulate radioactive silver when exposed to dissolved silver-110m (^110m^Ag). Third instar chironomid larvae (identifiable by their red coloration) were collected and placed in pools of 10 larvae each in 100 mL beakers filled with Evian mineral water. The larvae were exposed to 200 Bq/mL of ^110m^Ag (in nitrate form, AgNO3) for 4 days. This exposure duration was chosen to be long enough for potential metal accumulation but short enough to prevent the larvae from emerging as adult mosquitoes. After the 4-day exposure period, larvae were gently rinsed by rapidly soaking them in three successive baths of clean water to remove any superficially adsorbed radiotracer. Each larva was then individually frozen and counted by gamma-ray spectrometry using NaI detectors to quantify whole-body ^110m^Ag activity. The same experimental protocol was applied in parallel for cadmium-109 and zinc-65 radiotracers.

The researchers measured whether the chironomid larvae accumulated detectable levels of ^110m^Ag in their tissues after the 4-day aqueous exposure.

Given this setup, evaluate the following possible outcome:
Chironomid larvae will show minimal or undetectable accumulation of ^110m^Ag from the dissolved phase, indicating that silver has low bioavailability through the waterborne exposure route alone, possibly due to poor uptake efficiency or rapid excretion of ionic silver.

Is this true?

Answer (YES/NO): YES